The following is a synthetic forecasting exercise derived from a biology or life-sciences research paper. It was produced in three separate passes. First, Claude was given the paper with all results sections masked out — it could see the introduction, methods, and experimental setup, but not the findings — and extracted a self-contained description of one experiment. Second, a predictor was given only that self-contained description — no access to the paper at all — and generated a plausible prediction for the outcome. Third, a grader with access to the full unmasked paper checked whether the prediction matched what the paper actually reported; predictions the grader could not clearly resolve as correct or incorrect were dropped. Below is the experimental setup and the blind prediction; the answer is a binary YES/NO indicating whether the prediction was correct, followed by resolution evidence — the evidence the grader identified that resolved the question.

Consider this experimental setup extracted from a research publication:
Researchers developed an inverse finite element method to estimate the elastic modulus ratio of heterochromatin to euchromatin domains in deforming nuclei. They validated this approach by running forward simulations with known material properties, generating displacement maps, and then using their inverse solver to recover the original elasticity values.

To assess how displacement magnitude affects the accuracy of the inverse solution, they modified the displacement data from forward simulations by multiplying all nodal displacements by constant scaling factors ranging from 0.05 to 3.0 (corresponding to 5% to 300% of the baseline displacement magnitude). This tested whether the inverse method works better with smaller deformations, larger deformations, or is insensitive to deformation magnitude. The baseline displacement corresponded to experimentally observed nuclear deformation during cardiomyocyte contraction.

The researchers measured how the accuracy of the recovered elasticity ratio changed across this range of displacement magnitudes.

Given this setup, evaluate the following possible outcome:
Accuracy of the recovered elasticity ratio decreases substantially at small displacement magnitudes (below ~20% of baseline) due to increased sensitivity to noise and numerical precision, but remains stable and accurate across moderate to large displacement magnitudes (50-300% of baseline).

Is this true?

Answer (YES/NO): NO